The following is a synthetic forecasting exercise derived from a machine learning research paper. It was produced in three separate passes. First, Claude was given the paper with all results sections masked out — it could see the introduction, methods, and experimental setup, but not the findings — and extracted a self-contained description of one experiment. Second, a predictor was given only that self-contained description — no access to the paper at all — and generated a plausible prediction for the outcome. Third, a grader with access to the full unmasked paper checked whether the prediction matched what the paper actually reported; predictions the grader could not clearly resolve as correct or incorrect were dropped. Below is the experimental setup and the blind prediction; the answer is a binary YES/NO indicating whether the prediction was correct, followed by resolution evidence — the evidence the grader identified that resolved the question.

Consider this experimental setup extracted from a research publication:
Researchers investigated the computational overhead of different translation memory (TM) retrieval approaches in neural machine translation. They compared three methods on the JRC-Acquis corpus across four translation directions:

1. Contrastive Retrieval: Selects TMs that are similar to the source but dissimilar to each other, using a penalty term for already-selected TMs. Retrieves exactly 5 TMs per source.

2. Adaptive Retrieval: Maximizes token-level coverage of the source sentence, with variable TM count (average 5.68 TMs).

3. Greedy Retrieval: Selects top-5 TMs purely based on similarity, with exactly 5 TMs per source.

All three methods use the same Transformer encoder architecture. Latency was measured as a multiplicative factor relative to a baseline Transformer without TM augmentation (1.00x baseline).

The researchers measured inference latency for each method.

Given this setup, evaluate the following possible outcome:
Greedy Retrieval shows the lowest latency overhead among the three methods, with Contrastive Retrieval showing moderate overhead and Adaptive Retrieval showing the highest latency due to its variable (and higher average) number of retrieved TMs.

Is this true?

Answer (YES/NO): NO